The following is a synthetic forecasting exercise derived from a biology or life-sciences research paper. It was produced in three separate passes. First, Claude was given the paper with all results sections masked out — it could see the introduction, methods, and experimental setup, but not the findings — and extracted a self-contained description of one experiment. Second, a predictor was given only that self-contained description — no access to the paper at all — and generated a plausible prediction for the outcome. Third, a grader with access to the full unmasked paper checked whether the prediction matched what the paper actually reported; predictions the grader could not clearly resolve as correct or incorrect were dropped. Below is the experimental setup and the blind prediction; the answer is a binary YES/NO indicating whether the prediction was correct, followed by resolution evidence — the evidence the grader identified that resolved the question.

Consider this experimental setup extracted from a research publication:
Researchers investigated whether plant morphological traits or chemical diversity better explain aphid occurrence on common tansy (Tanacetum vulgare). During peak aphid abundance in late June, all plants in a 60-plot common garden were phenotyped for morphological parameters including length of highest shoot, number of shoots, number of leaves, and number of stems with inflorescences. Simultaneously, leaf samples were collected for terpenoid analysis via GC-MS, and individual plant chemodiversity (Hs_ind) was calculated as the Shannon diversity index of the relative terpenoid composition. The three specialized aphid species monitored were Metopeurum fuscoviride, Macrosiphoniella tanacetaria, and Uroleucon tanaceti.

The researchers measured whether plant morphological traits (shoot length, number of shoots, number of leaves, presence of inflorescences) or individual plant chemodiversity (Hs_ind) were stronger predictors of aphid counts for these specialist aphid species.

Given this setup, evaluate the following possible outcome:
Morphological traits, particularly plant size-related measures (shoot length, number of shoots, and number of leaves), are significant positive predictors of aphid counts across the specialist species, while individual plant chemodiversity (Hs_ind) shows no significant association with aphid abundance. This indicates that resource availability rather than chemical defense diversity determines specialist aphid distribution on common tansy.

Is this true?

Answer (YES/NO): NO